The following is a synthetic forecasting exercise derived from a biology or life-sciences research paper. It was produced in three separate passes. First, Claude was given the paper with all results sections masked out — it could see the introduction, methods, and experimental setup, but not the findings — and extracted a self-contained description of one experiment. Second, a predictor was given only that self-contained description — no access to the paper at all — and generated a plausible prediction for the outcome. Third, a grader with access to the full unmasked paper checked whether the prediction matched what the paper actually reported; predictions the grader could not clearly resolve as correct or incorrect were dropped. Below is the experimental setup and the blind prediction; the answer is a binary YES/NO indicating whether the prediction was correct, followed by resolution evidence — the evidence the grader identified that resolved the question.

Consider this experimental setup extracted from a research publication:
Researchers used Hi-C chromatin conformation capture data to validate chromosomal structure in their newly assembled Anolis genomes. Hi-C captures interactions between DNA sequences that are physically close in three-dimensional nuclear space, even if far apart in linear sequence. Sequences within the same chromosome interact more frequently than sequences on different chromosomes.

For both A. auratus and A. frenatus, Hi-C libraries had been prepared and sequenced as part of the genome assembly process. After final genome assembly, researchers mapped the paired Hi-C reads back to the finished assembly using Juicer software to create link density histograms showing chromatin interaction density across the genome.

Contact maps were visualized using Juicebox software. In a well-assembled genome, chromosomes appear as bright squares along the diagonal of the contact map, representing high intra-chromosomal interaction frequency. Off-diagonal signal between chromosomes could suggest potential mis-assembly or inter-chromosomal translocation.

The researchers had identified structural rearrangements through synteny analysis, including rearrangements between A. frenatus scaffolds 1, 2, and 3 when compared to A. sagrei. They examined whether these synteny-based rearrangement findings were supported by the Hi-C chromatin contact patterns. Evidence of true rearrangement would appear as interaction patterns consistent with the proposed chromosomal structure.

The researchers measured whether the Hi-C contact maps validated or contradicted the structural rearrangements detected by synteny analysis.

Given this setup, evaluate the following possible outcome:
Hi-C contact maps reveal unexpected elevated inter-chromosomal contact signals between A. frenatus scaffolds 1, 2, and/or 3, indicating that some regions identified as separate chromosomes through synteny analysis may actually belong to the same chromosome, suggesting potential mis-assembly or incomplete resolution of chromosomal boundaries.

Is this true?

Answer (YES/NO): NO